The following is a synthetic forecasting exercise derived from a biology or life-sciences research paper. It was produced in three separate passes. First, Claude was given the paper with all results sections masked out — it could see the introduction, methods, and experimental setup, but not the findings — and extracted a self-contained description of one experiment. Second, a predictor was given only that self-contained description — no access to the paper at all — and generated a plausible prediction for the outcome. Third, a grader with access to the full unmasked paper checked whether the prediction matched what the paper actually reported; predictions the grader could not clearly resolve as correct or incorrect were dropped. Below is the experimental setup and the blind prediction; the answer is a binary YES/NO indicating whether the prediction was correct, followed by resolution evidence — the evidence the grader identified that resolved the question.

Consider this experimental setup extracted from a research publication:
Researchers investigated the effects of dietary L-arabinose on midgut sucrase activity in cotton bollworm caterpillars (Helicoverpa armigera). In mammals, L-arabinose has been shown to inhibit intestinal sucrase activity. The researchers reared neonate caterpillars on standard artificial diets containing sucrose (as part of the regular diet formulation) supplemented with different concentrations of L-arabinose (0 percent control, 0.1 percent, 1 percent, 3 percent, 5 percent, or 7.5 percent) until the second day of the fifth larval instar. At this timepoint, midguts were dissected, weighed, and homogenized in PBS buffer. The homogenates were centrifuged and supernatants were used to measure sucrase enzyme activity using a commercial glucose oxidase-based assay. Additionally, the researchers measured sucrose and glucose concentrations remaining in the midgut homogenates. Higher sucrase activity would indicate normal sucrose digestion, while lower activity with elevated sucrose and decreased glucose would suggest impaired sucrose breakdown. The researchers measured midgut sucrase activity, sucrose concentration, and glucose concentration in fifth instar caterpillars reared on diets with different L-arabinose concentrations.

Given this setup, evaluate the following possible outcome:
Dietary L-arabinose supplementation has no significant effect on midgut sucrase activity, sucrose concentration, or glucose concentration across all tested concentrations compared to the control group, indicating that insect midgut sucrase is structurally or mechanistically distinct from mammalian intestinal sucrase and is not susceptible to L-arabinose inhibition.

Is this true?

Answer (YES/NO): NO